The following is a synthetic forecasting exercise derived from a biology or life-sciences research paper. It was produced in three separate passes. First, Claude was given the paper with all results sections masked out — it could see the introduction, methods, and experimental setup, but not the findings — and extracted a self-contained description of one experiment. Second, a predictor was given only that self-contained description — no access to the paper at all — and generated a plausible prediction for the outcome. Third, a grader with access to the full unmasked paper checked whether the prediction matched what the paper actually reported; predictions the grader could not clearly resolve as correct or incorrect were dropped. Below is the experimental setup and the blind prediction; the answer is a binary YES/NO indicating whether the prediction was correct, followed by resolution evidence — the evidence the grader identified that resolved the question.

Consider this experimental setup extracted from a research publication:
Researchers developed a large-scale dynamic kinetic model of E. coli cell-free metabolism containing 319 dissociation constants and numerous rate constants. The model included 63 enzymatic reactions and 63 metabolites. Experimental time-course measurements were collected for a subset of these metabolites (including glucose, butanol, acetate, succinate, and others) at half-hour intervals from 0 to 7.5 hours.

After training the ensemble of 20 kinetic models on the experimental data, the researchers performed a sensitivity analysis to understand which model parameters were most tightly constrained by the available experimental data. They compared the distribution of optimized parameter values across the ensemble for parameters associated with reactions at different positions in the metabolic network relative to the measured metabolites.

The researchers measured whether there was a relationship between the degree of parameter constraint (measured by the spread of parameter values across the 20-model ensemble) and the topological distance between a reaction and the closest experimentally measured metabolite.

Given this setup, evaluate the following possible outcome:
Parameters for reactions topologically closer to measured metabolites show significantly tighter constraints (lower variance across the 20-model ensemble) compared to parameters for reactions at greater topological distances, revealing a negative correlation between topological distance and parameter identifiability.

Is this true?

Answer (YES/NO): YES